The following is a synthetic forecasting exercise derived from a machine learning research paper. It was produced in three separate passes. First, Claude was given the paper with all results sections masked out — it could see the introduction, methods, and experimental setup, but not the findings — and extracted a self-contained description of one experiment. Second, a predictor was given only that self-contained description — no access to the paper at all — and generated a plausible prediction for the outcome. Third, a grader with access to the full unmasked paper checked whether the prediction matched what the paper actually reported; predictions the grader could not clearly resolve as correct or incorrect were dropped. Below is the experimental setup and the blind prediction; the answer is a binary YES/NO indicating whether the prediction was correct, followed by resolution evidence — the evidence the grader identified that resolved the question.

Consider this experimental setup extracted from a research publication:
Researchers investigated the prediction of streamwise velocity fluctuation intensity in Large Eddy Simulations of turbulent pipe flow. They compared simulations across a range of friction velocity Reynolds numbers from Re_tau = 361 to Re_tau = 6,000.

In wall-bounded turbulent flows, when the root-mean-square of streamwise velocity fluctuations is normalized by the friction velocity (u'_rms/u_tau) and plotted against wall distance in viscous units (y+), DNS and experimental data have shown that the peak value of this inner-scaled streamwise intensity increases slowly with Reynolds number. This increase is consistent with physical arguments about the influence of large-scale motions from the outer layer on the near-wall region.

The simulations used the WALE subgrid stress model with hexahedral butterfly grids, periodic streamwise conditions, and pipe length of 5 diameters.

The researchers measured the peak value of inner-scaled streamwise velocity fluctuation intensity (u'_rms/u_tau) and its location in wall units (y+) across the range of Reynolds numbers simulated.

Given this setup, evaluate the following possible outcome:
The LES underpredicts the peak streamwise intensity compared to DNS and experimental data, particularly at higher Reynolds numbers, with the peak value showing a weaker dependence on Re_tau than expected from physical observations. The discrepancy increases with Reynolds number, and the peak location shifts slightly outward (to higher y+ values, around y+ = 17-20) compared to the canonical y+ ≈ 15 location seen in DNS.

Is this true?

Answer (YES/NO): NO